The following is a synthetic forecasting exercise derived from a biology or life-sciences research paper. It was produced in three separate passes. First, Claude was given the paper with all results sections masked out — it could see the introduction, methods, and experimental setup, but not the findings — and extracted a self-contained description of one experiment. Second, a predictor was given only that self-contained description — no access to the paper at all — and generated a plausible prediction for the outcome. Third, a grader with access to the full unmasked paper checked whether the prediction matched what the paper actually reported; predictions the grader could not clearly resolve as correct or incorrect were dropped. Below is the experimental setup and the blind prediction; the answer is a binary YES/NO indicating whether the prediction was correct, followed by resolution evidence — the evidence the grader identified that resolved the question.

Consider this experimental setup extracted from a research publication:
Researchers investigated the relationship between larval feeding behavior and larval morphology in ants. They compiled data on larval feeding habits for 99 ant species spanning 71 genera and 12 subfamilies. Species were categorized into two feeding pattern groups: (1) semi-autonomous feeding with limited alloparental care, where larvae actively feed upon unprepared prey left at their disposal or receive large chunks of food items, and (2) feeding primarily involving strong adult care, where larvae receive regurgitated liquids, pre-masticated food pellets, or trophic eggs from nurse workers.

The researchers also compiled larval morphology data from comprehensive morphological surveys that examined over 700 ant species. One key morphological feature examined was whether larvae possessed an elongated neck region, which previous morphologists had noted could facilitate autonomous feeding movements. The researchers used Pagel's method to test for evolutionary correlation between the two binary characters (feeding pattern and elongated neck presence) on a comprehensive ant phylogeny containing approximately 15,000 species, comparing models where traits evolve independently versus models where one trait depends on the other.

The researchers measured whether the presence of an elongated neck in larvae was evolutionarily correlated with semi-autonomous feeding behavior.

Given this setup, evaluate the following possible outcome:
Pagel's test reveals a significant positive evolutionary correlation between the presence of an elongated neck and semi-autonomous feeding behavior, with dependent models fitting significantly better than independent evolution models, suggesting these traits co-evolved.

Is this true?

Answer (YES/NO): YES